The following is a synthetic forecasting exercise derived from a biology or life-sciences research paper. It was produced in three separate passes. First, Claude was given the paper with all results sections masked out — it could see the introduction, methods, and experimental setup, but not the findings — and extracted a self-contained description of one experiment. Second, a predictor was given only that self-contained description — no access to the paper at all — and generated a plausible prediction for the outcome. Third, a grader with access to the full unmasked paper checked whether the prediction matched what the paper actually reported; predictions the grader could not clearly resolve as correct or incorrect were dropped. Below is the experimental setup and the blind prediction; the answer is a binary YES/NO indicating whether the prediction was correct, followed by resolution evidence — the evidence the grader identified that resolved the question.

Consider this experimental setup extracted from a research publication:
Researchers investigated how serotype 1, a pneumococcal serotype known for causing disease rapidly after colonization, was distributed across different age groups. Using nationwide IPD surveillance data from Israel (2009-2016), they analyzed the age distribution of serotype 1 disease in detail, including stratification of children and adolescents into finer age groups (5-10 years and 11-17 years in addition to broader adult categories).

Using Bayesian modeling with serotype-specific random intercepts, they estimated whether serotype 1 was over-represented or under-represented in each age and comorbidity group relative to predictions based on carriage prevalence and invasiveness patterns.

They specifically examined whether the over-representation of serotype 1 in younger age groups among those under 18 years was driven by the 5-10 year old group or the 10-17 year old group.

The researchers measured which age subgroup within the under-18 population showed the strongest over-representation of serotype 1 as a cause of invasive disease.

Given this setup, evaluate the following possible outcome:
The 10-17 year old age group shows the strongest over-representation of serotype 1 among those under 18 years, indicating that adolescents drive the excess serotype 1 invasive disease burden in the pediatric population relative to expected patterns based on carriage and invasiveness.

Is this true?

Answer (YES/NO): YES